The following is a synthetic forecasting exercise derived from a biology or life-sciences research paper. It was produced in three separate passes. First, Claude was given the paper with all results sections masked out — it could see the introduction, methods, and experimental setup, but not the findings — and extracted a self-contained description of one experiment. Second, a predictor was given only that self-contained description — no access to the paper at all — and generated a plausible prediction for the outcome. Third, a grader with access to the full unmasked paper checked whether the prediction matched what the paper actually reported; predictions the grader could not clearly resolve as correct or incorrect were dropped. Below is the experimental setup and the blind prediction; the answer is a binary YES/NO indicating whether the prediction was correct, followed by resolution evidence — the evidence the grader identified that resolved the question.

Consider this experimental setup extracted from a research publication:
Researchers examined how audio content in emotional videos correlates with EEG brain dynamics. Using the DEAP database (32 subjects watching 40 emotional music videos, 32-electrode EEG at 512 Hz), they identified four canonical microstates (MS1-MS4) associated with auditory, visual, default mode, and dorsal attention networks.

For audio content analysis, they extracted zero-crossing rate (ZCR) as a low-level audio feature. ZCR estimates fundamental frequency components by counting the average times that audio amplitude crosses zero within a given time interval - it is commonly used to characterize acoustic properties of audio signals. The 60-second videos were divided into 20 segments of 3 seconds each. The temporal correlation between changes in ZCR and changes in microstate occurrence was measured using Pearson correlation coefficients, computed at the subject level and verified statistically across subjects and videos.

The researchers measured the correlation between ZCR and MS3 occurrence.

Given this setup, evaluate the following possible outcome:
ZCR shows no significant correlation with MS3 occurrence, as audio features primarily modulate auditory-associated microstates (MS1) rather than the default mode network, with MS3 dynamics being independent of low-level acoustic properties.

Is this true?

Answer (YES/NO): NO